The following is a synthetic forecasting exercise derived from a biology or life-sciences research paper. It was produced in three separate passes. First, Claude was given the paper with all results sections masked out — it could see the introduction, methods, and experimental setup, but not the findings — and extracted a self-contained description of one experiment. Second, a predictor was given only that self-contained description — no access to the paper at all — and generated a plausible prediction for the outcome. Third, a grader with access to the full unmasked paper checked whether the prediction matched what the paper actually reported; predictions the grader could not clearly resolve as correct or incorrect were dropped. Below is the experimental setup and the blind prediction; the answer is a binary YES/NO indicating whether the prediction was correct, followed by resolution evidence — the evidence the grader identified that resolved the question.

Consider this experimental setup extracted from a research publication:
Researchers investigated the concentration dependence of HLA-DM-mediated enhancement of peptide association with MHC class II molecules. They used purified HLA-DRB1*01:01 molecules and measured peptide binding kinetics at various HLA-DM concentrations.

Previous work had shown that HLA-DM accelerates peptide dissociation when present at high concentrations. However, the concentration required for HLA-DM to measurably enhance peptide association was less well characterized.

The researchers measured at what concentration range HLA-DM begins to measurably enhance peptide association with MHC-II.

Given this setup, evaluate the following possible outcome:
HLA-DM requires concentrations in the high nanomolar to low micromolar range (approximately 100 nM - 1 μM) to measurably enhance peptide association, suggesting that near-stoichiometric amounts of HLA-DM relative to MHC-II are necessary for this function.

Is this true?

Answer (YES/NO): NO